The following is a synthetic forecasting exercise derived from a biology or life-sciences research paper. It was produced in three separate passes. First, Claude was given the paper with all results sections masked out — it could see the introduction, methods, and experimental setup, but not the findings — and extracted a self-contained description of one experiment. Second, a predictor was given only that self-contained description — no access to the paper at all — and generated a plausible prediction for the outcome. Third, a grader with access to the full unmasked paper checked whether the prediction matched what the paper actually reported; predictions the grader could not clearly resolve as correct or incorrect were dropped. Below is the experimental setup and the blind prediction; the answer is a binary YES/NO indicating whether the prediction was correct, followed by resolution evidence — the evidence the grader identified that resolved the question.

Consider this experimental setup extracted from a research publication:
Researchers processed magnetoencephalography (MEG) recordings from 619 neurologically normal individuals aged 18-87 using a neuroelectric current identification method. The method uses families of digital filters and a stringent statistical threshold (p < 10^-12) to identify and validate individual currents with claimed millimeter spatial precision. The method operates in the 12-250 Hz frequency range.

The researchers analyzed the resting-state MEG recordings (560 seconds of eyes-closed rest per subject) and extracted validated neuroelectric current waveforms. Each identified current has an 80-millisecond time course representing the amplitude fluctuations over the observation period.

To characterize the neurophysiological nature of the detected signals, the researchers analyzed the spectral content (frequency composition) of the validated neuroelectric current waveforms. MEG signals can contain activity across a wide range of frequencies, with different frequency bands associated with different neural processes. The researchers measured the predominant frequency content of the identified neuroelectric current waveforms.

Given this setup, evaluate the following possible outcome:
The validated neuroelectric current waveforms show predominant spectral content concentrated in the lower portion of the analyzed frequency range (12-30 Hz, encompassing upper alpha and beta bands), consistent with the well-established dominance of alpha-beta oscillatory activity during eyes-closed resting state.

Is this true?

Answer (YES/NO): NO